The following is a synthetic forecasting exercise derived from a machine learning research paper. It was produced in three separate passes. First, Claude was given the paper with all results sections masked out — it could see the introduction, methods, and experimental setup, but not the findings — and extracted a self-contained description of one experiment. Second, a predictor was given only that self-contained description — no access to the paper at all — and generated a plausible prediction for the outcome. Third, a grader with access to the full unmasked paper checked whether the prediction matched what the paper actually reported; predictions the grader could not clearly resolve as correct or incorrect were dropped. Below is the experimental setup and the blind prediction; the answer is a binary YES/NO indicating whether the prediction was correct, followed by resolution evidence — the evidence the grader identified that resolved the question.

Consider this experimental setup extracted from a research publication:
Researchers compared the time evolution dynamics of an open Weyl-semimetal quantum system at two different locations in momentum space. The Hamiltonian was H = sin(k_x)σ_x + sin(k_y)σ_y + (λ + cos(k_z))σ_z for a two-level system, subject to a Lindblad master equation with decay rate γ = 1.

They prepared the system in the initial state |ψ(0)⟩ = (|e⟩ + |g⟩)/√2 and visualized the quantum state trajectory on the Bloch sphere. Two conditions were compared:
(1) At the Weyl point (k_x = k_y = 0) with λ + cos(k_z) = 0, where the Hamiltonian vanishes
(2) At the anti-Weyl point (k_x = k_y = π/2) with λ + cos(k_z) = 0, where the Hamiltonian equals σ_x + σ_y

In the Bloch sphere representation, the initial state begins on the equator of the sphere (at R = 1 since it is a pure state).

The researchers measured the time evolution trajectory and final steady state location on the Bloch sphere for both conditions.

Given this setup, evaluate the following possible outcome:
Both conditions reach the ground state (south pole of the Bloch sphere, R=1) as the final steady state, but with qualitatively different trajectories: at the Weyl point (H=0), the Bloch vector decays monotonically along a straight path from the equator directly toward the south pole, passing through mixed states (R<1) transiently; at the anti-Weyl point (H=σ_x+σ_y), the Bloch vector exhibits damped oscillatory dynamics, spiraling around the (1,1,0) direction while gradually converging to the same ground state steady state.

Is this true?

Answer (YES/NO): NO